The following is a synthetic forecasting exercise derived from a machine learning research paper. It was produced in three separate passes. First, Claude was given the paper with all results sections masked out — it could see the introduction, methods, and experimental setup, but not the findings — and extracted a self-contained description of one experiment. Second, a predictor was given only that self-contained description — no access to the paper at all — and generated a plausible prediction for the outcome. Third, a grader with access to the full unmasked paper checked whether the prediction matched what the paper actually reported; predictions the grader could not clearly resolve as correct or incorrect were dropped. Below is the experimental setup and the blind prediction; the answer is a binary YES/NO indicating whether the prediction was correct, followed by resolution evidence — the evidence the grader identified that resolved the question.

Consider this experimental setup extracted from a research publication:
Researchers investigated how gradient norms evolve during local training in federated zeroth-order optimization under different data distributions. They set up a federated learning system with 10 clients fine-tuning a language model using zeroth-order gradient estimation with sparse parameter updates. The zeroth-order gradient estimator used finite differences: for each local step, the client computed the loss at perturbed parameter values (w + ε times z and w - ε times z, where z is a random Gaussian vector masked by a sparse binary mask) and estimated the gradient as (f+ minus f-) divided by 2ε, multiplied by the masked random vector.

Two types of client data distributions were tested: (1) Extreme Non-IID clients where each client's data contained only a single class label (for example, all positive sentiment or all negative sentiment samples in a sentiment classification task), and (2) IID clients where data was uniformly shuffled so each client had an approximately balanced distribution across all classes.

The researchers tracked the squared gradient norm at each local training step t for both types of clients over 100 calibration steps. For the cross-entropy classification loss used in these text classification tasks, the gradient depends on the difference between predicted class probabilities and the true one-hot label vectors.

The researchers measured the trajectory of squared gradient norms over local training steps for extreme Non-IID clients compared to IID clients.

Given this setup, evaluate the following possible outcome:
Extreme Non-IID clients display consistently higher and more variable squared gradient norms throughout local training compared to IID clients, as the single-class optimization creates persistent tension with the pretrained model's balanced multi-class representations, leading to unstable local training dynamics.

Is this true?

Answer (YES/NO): NO